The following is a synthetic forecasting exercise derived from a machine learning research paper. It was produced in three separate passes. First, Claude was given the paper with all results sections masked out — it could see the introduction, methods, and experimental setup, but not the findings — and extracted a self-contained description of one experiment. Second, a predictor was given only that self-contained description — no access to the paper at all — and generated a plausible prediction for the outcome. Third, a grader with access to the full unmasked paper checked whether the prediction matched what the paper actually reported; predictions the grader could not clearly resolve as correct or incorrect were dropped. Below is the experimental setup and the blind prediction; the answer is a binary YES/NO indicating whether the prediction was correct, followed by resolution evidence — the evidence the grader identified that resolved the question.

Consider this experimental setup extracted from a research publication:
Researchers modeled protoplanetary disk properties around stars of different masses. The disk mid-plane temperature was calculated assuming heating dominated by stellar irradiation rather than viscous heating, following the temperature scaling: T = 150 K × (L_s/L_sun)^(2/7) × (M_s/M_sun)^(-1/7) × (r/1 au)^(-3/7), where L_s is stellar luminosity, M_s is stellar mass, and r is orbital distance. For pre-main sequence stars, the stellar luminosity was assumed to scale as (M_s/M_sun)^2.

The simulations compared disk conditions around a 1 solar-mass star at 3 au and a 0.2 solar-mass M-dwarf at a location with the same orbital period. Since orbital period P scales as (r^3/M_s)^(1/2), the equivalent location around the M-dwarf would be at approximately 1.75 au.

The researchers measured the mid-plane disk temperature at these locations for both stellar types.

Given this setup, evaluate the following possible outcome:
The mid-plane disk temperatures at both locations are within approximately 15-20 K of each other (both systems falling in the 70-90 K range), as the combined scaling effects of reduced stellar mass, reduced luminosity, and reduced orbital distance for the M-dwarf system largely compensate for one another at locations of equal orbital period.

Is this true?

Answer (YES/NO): NO